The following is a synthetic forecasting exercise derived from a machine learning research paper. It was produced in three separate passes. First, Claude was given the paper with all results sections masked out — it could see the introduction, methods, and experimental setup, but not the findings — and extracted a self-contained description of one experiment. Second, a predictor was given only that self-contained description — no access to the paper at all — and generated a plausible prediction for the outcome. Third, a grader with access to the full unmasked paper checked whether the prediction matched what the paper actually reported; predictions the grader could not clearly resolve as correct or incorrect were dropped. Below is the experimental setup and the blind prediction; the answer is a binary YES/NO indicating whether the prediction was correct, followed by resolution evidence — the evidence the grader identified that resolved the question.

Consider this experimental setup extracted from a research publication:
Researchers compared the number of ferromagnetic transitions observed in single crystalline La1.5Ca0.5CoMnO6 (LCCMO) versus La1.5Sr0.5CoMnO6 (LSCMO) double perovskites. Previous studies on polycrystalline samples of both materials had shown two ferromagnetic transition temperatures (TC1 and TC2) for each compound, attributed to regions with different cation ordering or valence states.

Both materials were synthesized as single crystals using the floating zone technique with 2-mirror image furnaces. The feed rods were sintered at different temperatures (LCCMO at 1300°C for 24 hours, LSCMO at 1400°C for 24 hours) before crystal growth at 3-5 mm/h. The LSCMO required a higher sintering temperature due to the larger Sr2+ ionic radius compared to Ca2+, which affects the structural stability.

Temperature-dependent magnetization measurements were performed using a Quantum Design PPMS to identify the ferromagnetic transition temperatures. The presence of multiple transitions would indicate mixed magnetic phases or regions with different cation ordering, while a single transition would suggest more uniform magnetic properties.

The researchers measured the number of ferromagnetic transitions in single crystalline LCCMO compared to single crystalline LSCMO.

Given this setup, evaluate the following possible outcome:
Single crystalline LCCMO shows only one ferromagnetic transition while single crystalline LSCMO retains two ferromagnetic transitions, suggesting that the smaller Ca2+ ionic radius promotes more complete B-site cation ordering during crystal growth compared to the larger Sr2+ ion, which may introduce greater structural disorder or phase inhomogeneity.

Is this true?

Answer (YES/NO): NO